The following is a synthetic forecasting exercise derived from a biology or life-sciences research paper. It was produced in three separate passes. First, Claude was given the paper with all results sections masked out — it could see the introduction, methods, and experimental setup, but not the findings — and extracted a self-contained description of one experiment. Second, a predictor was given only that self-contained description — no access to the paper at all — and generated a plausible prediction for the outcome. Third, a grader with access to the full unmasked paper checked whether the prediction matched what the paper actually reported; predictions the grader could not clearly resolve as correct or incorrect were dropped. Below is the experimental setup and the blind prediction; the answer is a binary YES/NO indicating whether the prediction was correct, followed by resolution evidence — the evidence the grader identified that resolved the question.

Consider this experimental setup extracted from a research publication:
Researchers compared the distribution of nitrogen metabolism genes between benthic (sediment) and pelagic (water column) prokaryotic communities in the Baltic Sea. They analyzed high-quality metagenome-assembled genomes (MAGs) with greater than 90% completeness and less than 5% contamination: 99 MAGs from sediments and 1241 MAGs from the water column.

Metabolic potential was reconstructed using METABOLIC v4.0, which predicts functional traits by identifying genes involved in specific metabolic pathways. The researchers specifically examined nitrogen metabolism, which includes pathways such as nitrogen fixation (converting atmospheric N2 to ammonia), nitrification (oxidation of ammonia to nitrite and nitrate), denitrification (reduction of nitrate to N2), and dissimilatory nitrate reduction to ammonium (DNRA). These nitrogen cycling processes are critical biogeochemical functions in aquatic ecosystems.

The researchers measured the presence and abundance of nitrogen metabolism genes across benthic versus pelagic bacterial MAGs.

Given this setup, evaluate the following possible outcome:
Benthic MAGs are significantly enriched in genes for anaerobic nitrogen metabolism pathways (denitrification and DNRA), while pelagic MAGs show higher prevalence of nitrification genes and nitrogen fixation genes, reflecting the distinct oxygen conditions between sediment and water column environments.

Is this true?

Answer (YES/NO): NO